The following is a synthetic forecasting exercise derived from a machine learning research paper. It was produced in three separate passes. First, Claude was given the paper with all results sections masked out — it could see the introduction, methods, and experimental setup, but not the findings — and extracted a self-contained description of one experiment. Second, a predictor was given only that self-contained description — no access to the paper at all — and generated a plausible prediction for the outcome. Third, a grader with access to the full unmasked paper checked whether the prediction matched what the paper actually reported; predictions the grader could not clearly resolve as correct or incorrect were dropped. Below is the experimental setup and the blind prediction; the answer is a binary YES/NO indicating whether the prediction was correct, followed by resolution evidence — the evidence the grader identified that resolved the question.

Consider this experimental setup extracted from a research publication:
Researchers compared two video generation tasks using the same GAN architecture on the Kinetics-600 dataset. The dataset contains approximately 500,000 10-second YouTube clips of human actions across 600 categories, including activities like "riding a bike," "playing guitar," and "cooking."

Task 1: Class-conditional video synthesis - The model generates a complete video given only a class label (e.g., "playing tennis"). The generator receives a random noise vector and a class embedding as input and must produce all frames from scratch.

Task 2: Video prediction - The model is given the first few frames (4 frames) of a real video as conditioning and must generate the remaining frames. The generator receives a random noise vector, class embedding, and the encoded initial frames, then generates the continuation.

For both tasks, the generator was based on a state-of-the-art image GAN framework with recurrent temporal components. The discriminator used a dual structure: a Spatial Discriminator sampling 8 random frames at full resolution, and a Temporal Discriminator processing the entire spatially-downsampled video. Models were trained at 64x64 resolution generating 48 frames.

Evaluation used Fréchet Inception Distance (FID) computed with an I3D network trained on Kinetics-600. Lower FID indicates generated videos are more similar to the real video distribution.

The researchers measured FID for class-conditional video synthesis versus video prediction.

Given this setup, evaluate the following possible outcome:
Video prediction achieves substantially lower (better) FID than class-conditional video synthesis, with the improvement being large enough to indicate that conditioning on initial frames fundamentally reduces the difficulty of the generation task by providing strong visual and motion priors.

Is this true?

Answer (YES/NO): NO